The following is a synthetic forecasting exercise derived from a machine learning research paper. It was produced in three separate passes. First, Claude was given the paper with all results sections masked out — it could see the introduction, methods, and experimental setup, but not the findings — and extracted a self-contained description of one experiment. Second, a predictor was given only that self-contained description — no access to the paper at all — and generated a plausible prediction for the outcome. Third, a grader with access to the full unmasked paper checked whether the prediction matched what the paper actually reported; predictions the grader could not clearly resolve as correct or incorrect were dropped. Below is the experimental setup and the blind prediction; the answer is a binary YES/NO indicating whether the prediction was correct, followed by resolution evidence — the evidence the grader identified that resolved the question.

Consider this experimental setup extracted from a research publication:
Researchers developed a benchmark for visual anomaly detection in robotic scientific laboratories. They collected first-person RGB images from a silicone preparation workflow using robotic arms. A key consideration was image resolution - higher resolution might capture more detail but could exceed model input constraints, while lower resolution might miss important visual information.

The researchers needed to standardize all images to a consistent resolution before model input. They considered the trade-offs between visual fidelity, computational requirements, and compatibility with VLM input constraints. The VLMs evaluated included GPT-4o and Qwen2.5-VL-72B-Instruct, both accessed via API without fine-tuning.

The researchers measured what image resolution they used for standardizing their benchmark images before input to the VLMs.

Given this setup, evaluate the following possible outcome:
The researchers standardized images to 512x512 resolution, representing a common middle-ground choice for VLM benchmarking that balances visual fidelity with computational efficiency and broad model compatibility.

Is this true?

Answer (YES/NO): NO